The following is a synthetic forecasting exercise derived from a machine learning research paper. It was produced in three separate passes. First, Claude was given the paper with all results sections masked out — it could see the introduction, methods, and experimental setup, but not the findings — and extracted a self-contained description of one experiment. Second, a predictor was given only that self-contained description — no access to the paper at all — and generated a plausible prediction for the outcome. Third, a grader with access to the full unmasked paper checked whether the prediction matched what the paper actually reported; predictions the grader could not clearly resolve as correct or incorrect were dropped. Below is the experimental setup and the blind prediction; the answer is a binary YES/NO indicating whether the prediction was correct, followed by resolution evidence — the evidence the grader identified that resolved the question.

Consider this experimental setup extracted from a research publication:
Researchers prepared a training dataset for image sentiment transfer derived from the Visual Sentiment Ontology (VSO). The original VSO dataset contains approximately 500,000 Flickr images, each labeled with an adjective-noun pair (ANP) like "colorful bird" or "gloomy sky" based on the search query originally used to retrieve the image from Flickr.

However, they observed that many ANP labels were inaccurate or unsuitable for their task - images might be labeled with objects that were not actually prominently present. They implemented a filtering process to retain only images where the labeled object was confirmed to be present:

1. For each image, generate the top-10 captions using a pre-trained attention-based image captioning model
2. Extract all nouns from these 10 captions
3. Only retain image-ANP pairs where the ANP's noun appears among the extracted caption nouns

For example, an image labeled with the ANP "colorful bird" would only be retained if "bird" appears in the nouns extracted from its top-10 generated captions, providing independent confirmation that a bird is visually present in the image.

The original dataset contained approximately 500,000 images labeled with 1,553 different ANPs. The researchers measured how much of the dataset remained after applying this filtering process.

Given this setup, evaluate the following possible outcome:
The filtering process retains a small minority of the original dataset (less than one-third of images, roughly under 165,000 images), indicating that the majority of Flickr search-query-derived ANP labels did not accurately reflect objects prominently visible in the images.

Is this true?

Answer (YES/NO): YES